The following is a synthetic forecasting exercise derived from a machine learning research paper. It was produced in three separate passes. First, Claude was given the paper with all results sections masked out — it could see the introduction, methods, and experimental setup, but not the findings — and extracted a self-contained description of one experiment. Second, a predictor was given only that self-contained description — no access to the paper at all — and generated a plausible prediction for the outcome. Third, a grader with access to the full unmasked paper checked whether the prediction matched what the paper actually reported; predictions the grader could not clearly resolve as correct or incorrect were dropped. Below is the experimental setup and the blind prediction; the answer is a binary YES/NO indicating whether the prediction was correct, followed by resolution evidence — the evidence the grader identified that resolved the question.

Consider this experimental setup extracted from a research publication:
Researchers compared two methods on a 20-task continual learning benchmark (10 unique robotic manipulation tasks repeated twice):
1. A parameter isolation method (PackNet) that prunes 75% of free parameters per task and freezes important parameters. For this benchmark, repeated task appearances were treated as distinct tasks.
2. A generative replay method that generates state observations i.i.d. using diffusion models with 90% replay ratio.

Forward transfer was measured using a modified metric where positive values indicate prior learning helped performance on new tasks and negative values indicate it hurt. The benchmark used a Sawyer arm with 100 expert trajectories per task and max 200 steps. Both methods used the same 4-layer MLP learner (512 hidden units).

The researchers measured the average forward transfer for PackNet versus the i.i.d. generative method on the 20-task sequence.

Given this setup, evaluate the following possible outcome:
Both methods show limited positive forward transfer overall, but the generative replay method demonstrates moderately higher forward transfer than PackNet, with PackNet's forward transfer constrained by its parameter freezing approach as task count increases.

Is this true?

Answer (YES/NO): NO